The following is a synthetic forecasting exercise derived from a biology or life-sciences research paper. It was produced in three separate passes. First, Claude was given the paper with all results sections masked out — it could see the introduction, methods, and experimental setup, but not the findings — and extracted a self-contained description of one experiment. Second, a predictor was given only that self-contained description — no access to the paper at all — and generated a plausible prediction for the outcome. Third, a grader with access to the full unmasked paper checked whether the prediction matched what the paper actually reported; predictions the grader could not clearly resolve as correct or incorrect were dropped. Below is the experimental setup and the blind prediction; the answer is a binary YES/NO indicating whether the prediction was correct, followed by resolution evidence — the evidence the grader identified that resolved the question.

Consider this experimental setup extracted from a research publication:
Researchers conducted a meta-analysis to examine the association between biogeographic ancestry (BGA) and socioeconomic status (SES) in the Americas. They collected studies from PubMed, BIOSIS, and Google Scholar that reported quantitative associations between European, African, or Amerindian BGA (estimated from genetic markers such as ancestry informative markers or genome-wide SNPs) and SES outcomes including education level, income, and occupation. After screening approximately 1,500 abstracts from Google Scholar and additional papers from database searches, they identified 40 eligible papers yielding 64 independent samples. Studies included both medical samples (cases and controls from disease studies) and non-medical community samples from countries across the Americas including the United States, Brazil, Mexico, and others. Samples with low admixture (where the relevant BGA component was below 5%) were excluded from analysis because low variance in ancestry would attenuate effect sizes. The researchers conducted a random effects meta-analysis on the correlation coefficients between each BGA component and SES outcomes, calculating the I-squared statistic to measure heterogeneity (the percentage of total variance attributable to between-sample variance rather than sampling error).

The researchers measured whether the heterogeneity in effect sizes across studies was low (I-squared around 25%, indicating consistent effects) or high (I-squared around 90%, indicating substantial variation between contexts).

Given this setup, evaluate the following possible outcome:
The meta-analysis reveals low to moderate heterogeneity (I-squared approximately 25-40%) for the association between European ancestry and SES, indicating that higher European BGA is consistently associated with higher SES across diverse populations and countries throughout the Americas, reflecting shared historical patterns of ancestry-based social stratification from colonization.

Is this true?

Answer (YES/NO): NO